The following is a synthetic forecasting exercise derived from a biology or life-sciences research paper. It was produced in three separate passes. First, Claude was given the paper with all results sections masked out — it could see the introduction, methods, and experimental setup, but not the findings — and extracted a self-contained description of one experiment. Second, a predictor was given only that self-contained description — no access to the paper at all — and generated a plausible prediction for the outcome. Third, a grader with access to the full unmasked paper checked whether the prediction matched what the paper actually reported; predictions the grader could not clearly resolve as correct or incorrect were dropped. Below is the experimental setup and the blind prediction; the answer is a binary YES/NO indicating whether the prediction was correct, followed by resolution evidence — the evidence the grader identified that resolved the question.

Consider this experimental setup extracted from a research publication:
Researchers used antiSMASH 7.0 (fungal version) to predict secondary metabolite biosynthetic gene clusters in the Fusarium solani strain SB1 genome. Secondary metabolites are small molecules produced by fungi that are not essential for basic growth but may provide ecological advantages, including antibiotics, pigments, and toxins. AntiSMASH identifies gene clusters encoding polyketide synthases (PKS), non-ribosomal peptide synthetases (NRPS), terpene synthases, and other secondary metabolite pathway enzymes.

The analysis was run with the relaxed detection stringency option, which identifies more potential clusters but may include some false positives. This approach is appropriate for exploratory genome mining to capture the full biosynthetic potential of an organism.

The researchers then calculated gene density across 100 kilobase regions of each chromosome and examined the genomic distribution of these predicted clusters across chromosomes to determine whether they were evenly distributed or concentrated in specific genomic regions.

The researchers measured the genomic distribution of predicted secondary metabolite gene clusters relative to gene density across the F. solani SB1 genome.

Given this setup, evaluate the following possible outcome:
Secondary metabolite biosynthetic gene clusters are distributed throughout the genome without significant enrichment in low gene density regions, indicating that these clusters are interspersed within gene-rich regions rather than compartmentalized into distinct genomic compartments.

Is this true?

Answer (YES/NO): YES